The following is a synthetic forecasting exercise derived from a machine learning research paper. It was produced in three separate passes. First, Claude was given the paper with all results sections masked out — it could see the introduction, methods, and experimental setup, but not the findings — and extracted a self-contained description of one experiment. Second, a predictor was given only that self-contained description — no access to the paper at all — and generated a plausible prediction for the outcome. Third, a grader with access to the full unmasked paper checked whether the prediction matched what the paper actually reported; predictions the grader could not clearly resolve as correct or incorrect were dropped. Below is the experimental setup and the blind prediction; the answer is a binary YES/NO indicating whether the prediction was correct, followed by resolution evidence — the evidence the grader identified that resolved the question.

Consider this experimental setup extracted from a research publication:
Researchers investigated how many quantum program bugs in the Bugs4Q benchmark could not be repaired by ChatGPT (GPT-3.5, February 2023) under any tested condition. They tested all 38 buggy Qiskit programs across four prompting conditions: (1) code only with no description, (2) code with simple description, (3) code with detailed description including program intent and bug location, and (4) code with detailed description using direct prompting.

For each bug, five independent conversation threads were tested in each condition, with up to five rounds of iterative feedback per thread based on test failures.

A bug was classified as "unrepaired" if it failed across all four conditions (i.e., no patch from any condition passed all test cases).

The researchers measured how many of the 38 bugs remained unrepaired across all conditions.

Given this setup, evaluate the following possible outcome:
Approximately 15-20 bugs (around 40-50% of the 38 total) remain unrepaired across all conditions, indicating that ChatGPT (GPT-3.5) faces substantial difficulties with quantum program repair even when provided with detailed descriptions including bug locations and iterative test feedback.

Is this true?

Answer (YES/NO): NO